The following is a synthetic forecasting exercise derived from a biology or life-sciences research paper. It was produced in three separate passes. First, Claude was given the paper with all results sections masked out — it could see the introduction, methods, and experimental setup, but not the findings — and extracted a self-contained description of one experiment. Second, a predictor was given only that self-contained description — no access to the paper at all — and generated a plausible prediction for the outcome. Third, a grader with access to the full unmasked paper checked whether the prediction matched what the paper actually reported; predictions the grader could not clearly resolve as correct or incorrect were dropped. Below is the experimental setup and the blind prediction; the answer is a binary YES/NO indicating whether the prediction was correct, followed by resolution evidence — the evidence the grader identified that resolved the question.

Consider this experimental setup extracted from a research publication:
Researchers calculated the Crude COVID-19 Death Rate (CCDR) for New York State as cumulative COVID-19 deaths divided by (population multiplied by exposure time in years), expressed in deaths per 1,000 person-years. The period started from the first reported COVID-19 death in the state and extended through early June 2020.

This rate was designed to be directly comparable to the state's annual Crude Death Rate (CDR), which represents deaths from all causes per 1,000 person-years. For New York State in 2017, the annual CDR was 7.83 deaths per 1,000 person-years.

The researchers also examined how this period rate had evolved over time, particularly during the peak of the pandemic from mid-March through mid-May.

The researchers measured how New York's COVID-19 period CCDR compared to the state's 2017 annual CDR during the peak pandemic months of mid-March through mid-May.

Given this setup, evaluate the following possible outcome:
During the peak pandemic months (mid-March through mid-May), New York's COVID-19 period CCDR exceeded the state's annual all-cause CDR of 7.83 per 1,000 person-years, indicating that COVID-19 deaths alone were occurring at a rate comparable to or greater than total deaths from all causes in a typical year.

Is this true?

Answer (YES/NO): YES